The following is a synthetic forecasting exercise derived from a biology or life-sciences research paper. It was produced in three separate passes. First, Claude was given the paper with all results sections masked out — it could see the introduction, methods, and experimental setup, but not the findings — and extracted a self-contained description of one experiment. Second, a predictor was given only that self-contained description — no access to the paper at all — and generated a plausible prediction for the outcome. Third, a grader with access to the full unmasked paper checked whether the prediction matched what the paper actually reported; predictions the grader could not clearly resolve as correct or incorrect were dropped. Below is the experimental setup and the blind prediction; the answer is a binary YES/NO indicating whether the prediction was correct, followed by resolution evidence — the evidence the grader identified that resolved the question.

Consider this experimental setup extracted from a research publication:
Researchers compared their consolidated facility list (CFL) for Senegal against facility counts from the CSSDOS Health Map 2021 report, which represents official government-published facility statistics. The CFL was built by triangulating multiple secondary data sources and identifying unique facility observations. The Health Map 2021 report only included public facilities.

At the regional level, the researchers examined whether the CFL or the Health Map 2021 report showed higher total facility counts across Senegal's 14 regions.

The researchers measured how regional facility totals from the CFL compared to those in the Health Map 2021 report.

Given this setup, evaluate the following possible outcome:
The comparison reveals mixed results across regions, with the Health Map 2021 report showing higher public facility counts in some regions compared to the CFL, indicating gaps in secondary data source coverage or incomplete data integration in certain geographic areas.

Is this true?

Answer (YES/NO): YES